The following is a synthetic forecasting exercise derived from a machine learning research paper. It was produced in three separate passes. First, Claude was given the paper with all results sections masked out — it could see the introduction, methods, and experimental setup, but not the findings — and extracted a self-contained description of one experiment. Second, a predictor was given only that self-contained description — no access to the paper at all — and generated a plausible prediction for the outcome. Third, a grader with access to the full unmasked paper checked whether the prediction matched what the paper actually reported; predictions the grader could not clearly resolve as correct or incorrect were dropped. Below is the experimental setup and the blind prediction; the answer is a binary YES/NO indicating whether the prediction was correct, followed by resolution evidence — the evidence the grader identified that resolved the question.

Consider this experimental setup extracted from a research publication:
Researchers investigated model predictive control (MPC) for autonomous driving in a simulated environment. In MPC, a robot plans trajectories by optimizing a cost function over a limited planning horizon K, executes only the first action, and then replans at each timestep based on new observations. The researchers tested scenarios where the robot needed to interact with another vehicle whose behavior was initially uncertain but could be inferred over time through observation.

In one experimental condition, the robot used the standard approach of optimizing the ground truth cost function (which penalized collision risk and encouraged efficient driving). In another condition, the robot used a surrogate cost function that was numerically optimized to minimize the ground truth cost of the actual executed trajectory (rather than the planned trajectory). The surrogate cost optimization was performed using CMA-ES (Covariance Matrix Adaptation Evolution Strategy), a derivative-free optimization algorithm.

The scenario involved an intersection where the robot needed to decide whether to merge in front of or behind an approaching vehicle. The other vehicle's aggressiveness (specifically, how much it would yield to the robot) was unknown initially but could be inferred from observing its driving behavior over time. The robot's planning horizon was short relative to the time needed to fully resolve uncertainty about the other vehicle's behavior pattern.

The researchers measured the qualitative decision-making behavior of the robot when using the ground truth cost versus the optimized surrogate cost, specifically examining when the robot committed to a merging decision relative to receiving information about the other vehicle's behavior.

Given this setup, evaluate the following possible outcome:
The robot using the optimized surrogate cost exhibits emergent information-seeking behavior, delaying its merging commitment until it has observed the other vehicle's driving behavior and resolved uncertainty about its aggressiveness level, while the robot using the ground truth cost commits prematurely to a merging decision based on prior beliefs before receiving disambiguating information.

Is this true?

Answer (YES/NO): YES